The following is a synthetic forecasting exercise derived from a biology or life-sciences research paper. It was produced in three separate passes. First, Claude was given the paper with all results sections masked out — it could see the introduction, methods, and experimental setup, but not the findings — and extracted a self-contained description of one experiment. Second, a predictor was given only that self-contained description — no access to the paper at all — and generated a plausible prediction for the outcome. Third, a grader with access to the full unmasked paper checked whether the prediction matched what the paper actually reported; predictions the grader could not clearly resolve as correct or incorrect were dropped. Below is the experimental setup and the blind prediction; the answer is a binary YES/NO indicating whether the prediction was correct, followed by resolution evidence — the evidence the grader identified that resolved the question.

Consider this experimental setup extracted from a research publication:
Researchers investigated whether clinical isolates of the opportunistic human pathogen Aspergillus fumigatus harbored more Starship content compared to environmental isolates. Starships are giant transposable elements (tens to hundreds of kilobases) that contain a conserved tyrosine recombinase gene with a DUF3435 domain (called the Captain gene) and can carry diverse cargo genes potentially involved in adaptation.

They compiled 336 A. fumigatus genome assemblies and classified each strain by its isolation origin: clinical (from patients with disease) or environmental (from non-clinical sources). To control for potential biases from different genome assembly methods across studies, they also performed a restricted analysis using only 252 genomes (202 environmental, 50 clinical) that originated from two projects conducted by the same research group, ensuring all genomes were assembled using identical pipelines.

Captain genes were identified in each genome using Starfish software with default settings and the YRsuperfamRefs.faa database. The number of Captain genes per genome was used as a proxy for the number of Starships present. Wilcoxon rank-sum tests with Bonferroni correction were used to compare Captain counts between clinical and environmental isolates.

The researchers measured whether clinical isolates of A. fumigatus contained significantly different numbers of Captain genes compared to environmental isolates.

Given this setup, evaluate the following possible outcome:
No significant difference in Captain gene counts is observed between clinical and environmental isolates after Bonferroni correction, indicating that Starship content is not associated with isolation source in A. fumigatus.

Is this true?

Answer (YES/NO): NO